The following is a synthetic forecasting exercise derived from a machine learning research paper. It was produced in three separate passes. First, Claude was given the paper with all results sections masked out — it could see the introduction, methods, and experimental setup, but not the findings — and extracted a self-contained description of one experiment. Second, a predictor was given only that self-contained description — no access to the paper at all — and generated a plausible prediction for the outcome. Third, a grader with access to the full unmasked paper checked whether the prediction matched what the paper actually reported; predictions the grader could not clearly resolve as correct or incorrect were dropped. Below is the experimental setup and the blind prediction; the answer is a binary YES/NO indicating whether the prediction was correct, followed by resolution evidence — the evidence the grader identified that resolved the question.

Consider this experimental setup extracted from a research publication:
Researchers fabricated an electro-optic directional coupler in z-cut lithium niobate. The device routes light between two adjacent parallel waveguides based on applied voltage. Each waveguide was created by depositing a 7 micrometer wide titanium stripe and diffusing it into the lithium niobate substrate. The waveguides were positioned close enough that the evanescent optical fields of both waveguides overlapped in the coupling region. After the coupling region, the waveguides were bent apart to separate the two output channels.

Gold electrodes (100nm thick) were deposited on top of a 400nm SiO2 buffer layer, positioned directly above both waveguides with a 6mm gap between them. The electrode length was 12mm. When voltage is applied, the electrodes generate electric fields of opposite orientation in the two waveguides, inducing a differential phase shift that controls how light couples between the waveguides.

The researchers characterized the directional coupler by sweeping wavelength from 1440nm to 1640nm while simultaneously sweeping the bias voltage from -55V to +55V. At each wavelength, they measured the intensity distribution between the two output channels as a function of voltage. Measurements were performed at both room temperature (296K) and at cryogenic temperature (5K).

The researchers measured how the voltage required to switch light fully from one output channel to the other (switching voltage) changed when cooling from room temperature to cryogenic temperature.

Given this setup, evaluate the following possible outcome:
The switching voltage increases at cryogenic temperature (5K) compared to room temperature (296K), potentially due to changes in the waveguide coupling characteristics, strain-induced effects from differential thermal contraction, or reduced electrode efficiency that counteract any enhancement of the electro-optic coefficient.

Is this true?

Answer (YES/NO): YES